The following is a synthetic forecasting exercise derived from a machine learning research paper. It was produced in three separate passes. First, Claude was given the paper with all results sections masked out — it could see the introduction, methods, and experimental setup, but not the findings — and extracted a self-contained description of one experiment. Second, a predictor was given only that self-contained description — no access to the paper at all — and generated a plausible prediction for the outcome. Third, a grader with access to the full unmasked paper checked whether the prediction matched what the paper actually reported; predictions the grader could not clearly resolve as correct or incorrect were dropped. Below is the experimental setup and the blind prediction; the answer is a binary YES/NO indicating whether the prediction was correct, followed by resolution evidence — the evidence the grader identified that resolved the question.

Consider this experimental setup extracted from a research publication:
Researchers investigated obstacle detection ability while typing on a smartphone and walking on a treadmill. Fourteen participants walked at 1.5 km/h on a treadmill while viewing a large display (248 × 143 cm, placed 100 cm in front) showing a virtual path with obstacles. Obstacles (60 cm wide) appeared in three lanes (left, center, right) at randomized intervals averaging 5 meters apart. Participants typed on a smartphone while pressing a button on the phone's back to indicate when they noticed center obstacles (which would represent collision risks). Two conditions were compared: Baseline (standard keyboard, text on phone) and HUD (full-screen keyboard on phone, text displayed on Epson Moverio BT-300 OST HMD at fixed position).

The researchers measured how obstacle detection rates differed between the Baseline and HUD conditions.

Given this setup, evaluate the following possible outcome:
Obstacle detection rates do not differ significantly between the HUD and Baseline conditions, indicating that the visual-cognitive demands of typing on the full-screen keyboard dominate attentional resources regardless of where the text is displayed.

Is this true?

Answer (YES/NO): YES